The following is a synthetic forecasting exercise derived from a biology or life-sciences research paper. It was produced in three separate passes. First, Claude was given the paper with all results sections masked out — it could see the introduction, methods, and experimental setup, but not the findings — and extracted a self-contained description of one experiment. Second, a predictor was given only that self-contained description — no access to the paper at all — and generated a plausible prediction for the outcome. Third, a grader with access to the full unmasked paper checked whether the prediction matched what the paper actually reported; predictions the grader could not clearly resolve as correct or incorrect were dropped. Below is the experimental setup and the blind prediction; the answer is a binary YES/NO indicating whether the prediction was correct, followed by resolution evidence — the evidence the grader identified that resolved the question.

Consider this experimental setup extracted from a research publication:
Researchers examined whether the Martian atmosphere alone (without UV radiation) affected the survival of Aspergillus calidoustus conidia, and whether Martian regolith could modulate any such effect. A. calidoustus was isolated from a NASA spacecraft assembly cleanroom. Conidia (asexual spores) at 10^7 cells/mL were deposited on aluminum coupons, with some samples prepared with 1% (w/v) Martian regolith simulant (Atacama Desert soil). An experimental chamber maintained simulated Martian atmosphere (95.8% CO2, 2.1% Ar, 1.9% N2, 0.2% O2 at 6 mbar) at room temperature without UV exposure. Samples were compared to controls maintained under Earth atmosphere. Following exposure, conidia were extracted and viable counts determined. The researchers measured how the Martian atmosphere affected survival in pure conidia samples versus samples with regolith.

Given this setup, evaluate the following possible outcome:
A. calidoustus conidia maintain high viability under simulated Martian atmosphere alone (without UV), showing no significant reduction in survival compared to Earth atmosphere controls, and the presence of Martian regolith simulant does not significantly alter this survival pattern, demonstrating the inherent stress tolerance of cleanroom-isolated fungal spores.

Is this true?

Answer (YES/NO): NO